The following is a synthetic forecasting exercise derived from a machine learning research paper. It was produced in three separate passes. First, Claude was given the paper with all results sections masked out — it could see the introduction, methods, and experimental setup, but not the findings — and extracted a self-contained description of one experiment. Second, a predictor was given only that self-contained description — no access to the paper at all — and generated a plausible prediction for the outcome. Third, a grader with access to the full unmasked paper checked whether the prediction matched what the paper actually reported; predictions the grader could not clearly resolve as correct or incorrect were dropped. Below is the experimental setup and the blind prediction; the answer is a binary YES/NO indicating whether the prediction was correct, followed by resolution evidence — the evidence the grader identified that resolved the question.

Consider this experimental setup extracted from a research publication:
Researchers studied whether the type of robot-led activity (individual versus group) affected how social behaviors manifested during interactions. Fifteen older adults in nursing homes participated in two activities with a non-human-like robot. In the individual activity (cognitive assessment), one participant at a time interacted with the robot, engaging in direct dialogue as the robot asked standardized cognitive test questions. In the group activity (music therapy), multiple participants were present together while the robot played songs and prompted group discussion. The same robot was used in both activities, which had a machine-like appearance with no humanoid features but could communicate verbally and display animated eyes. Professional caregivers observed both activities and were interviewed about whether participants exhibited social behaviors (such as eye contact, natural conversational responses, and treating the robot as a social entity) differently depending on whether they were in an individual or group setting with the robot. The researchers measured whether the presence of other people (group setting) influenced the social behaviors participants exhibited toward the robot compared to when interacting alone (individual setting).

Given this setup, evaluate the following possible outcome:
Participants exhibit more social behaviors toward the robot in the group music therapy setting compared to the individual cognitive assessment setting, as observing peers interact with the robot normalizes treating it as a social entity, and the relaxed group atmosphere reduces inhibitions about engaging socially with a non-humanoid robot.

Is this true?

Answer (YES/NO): NO